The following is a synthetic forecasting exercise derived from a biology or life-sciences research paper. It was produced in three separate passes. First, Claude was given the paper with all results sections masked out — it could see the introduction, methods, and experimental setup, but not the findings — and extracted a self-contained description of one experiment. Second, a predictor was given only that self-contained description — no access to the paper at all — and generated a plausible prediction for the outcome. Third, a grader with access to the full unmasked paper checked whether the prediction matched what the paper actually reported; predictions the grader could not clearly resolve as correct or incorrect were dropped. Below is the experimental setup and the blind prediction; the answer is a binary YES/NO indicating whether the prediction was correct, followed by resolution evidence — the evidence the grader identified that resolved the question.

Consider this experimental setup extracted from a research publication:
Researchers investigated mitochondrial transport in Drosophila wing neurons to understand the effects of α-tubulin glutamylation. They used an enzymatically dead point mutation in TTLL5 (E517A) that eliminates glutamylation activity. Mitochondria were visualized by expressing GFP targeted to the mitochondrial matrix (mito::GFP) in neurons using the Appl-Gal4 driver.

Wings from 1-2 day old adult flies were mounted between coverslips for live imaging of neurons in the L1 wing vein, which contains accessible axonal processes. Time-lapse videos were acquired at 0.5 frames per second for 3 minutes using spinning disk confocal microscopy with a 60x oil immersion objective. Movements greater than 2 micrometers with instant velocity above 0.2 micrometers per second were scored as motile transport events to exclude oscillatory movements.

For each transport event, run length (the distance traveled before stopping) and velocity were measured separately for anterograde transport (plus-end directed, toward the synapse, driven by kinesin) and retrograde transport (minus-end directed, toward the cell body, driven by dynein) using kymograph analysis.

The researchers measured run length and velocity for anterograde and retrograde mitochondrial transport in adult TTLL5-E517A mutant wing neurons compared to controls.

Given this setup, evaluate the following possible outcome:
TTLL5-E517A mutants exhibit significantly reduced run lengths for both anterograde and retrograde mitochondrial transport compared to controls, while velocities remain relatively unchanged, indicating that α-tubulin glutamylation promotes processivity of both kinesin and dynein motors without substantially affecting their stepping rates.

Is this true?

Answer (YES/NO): NO